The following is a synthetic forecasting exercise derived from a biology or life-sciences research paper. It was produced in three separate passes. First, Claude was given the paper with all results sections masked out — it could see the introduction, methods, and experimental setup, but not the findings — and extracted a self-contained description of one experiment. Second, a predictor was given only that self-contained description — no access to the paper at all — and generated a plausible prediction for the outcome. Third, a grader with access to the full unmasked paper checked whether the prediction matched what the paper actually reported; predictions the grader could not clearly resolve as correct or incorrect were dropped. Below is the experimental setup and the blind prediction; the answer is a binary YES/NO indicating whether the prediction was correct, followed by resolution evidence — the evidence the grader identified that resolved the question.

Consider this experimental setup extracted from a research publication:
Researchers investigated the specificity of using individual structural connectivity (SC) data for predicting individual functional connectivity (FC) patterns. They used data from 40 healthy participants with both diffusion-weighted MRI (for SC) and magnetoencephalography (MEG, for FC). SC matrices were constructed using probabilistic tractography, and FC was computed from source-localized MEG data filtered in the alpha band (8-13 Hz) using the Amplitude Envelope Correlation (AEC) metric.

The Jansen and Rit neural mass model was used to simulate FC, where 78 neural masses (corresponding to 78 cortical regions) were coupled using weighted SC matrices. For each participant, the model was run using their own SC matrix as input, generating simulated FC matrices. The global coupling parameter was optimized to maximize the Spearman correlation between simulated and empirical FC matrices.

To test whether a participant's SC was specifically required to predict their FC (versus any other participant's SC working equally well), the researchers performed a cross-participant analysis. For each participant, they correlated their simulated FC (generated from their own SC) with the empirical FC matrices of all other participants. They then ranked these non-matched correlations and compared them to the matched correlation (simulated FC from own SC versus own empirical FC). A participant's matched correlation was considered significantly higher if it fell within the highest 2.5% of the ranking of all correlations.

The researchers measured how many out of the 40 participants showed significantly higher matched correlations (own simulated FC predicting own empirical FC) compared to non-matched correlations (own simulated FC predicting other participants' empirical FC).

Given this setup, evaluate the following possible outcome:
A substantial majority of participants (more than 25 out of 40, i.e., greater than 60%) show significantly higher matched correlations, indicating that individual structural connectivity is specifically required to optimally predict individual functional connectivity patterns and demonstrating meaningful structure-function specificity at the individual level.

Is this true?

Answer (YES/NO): NO